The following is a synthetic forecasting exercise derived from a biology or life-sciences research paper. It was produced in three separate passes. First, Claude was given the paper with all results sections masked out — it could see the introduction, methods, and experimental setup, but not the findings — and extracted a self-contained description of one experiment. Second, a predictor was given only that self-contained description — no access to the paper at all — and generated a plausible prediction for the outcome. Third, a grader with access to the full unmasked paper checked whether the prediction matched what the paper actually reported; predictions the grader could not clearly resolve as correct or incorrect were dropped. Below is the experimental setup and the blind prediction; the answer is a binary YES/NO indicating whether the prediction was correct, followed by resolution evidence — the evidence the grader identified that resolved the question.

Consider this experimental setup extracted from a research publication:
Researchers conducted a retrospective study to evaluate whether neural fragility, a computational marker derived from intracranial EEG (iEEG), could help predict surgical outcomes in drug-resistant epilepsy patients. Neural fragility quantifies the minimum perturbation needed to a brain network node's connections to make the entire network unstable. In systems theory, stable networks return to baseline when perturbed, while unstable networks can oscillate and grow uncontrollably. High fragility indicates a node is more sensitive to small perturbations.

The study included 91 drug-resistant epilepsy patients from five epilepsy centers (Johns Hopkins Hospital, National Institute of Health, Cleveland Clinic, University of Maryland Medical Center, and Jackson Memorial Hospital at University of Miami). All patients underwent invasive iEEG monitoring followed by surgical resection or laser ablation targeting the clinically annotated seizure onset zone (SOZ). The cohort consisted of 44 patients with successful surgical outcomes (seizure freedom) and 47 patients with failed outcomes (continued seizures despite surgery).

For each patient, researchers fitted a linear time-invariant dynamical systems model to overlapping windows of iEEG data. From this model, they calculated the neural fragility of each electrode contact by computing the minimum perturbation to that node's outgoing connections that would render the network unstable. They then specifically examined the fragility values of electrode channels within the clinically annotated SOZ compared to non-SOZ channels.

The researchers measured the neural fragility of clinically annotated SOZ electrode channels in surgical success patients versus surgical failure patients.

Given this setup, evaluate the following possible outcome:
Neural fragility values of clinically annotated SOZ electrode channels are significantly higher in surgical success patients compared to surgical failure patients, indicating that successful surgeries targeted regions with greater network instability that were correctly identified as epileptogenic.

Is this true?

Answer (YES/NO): YES